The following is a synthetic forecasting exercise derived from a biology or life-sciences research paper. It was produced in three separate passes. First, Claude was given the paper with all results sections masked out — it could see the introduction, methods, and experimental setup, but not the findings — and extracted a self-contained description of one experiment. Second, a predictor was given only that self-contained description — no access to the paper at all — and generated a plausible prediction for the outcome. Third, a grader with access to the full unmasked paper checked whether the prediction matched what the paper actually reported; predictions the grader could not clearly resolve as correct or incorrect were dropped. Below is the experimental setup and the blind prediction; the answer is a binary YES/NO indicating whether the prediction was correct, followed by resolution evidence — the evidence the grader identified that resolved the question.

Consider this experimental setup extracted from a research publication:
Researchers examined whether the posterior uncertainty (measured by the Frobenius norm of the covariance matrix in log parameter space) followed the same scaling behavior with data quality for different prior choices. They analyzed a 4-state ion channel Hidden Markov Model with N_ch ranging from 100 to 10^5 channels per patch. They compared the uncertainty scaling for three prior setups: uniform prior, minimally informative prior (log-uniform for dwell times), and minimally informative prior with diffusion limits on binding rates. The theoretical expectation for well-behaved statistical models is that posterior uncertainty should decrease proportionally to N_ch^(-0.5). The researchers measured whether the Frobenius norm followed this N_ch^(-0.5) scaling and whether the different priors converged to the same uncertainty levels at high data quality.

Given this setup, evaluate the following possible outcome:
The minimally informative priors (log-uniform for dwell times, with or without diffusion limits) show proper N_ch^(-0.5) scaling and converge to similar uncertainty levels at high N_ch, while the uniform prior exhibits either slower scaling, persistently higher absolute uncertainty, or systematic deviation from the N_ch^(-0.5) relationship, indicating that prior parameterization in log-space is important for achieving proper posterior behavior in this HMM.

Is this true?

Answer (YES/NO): YES